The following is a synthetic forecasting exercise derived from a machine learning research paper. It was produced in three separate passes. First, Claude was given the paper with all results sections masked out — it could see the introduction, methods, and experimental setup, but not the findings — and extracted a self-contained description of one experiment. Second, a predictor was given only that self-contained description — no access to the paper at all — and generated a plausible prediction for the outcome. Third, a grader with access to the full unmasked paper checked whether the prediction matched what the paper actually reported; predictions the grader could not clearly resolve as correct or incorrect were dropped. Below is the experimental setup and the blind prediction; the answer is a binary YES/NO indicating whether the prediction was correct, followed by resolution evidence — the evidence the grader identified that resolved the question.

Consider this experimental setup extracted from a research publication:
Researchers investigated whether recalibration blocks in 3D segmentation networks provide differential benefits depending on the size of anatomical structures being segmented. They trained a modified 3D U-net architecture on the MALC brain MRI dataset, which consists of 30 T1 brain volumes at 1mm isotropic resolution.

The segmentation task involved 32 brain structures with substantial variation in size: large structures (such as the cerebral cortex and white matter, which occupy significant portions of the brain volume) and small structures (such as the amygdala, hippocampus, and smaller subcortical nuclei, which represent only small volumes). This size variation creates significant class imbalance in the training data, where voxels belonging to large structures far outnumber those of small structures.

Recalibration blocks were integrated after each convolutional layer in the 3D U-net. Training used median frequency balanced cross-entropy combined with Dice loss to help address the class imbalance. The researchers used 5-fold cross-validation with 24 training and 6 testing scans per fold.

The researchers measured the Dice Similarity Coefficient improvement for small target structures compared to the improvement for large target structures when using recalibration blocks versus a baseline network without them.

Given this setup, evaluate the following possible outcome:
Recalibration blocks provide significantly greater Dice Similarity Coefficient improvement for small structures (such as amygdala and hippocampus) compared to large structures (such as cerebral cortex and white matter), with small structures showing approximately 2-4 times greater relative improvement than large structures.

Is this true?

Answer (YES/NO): NO